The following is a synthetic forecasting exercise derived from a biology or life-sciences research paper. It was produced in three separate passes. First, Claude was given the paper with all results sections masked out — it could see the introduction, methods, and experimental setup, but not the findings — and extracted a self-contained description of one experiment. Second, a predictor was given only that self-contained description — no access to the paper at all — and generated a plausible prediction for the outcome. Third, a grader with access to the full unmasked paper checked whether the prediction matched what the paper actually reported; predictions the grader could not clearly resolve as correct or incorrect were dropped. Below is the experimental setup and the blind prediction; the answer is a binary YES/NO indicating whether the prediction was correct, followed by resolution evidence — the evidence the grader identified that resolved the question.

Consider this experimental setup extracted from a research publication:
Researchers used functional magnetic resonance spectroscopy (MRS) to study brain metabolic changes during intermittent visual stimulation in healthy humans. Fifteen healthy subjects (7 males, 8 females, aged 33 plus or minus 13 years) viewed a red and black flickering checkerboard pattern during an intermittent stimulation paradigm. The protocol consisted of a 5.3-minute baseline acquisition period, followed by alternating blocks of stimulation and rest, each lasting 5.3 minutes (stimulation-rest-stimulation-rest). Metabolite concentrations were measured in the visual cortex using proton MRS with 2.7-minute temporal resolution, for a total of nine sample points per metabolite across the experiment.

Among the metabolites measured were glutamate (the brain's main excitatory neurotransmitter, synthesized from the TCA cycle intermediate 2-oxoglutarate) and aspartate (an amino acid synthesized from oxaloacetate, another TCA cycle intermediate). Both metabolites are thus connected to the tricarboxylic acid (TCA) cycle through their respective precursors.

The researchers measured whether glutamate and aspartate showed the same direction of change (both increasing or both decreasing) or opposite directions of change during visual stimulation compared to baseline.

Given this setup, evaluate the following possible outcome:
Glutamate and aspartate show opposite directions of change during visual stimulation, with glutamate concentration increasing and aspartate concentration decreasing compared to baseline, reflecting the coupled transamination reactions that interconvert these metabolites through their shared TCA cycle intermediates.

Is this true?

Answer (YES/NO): YES